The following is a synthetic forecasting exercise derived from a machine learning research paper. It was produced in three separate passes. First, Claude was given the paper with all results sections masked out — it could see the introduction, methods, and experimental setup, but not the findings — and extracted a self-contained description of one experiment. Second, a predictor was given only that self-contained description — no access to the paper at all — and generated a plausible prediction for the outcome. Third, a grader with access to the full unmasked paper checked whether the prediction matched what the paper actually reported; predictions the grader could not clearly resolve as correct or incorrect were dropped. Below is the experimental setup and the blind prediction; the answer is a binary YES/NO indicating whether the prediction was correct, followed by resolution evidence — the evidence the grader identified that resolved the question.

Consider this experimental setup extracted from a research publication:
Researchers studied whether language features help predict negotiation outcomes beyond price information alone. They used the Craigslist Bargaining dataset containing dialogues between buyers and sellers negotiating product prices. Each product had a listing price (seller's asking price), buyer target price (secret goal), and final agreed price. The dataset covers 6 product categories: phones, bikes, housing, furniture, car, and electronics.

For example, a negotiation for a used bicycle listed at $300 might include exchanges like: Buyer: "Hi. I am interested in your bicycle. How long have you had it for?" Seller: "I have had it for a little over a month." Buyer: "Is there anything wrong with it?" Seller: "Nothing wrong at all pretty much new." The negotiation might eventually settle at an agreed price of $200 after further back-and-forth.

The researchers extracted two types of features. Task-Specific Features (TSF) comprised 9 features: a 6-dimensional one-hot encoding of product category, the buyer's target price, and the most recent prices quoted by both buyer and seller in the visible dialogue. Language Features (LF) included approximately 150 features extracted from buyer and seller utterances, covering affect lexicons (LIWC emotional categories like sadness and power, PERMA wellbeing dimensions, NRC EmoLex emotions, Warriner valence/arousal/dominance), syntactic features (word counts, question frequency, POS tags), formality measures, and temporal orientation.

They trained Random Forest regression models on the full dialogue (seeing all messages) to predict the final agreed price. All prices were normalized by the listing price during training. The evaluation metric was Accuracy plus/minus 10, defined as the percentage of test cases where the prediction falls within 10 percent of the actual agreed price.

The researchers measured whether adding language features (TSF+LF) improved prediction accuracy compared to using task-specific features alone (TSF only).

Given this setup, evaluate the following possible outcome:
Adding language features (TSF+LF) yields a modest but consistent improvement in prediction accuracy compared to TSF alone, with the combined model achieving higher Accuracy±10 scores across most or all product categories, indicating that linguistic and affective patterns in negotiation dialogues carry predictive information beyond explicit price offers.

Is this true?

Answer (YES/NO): NO